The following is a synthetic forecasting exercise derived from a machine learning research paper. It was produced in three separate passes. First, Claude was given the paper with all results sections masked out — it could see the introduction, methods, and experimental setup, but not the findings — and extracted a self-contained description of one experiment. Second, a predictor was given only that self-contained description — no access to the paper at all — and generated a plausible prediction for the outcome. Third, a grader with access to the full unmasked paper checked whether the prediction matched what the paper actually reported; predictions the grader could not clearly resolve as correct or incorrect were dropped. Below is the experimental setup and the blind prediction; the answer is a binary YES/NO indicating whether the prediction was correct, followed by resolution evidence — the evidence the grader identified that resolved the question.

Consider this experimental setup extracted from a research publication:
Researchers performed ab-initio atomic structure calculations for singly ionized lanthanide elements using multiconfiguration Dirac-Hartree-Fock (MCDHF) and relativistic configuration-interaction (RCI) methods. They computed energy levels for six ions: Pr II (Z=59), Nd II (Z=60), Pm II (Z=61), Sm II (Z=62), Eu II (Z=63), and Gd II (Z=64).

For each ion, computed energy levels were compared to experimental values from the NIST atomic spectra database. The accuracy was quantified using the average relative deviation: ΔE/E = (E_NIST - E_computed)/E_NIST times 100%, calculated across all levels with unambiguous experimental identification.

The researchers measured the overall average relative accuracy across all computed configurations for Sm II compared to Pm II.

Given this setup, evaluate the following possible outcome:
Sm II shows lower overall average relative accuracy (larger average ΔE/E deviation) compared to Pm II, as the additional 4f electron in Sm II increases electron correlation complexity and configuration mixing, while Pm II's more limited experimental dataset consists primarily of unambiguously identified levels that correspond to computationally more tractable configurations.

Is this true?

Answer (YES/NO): NO